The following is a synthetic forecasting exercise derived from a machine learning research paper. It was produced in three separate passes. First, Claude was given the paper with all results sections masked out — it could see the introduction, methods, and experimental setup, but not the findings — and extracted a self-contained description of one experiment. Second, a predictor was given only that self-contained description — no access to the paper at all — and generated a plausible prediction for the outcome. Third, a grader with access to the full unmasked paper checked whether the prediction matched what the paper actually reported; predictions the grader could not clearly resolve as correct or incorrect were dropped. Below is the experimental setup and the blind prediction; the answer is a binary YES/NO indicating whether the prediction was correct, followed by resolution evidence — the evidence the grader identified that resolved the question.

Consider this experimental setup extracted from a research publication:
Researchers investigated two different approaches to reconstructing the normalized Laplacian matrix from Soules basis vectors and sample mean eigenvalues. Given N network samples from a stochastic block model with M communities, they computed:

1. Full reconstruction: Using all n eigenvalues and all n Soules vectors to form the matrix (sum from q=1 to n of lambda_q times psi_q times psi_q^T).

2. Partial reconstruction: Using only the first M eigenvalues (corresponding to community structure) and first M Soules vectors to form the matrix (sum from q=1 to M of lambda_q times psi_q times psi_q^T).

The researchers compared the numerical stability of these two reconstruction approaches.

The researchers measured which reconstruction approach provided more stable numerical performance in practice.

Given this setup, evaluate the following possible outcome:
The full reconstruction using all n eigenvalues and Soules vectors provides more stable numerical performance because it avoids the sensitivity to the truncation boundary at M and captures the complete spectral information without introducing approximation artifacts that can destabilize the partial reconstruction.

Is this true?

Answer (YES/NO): NO